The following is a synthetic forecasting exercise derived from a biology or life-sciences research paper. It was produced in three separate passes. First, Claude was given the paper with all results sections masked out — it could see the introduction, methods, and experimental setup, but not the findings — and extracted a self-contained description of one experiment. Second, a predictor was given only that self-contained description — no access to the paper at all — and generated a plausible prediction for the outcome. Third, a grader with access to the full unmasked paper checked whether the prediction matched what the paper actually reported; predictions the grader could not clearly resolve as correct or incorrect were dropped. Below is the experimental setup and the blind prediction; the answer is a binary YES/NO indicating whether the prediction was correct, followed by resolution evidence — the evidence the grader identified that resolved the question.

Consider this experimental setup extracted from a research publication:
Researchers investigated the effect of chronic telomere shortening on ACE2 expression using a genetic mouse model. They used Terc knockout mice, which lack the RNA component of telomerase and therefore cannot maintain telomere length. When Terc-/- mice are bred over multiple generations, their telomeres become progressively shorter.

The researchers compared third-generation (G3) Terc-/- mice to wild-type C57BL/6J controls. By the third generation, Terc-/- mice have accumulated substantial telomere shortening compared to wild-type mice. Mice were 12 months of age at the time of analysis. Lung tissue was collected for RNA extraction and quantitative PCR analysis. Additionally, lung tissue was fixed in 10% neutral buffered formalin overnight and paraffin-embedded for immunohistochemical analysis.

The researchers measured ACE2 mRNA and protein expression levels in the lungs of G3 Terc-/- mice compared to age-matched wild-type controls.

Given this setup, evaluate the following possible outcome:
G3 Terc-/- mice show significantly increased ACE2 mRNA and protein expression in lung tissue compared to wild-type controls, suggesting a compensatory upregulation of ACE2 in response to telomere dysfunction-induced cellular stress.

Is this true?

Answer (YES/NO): NO